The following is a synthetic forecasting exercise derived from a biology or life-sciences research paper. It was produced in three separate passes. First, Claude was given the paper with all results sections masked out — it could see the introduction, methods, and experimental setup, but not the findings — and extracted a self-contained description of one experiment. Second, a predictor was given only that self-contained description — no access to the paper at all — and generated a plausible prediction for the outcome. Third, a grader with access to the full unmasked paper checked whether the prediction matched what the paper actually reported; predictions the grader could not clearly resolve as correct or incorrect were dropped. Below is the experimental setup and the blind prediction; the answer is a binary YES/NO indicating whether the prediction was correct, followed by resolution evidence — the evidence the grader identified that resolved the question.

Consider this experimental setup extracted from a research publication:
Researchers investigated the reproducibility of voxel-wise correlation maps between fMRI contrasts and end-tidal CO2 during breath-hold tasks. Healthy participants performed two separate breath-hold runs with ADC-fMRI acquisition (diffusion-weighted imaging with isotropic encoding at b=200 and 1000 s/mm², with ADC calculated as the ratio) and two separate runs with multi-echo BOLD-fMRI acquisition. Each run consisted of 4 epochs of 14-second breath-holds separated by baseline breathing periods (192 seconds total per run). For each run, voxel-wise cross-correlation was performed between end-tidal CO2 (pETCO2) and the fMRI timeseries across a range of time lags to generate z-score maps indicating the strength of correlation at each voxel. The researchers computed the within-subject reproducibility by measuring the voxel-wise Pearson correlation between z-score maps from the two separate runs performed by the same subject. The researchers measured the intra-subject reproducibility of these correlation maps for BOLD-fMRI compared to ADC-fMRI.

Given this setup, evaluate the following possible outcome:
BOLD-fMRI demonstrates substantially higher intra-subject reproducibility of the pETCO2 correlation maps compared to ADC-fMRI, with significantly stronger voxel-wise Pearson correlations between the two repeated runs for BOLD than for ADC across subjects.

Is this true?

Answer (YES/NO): YES